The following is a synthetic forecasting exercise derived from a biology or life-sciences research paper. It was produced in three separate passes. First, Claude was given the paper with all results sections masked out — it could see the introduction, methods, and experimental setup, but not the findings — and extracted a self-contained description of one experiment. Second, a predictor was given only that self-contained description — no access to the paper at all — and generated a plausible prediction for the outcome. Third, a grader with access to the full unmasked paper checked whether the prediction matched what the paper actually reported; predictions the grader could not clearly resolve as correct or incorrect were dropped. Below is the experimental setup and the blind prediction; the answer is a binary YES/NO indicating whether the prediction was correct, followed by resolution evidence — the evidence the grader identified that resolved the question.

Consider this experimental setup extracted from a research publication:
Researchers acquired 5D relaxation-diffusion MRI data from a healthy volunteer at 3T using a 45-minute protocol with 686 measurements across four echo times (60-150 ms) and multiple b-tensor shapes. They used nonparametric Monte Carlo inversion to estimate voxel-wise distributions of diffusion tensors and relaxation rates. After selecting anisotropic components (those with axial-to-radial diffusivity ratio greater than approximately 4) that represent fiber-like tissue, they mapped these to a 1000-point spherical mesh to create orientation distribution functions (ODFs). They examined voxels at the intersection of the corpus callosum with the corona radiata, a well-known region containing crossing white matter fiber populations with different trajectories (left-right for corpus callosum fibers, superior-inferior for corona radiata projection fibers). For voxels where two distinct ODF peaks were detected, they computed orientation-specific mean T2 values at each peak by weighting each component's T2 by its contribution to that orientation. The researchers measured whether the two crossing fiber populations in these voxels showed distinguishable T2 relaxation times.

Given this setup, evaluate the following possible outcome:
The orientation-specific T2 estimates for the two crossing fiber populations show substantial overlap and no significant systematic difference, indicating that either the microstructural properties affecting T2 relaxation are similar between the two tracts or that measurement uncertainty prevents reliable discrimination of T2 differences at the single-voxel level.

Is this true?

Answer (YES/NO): NO